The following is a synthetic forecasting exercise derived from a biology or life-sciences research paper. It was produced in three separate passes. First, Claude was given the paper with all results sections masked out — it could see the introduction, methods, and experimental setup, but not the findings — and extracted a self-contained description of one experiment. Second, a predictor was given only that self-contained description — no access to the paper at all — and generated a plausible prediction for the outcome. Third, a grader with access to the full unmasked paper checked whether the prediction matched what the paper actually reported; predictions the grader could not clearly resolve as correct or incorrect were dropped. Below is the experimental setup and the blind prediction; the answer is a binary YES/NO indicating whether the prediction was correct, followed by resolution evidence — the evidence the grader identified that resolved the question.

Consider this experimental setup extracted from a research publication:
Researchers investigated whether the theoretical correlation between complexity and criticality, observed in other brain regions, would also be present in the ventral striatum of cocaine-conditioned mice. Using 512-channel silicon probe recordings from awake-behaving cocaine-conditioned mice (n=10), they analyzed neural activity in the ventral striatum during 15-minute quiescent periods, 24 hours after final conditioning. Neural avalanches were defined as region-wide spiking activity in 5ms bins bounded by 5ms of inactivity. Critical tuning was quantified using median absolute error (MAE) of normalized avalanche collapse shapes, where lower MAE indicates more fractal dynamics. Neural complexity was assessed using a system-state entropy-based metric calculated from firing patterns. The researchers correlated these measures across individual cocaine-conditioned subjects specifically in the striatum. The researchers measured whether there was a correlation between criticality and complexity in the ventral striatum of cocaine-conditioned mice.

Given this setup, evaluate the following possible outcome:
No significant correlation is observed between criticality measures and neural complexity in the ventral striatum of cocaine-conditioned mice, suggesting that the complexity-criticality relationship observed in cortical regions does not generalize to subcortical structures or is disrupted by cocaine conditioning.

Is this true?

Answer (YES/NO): YES